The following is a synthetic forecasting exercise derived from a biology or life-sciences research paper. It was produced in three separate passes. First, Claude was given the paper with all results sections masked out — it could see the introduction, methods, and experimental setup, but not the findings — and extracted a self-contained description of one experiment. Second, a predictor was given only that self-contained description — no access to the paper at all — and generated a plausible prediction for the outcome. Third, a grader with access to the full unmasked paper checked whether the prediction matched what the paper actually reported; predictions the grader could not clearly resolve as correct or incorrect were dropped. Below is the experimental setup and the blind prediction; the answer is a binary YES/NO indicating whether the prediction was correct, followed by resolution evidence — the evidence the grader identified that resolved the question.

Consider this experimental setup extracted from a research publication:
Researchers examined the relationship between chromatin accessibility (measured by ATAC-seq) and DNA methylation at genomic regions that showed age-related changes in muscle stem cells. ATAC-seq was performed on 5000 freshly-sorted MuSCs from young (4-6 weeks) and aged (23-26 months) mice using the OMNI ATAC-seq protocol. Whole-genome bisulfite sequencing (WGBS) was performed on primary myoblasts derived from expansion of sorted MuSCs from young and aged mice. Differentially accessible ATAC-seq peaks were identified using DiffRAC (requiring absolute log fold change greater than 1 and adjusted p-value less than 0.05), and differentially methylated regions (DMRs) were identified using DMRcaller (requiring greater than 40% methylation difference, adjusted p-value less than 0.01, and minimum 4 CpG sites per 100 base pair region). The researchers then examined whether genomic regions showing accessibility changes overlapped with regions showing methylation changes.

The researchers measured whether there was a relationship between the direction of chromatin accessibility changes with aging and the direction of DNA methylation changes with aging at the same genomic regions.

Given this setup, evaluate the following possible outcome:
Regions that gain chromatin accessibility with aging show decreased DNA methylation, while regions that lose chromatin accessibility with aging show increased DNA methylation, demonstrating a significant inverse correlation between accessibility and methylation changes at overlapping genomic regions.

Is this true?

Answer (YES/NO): YES